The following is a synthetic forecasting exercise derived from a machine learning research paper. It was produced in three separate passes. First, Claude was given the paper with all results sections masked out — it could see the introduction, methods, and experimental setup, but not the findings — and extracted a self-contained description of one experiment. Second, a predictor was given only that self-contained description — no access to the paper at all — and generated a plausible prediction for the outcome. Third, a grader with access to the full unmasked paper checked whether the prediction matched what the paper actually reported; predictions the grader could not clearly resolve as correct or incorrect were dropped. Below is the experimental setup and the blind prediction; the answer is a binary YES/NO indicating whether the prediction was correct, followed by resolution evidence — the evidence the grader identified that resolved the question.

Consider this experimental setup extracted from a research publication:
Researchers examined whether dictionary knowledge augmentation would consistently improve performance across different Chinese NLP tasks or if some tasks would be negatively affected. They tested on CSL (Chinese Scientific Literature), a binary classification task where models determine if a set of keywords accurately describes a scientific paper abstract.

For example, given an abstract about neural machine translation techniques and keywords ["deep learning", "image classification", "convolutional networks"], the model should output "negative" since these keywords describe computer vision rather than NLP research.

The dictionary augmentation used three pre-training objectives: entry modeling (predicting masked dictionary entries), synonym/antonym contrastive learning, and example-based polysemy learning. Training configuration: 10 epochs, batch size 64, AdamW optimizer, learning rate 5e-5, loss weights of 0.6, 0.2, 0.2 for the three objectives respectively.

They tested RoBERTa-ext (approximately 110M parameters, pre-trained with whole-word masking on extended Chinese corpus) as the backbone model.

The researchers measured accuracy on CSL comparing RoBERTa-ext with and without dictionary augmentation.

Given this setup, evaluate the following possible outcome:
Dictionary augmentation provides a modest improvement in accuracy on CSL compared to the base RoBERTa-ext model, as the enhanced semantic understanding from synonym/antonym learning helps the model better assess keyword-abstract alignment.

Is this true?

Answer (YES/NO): NO